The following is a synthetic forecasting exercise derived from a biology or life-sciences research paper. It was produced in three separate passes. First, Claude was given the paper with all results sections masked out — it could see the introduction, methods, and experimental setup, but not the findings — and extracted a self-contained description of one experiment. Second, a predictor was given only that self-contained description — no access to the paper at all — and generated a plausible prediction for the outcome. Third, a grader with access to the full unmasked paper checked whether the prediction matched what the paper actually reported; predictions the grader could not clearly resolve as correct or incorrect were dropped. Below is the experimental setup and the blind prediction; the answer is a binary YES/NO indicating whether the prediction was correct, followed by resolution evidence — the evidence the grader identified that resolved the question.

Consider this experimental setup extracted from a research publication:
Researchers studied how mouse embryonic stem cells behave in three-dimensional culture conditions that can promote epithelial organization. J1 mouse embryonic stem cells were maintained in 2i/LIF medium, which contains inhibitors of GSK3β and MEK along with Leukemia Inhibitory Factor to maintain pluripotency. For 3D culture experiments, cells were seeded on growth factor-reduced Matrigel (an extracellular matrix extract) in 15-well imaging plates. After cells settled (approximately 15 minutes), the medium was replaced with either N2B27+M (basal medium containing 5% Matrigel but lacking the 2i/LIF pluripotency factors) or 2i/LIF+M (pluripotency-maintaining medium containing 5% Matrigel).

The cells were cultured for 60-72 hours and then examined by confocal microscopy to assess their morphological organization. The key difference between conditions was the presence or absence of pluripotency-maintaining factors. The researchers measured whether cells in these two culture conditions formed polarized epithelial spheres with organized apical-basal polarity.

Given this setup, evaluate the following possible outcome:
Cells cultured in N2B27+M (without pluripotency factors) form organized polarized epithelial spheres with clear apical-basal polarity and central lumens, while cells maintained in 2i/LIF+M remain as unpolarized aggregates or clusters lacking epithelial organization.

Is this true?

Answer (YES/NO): YES